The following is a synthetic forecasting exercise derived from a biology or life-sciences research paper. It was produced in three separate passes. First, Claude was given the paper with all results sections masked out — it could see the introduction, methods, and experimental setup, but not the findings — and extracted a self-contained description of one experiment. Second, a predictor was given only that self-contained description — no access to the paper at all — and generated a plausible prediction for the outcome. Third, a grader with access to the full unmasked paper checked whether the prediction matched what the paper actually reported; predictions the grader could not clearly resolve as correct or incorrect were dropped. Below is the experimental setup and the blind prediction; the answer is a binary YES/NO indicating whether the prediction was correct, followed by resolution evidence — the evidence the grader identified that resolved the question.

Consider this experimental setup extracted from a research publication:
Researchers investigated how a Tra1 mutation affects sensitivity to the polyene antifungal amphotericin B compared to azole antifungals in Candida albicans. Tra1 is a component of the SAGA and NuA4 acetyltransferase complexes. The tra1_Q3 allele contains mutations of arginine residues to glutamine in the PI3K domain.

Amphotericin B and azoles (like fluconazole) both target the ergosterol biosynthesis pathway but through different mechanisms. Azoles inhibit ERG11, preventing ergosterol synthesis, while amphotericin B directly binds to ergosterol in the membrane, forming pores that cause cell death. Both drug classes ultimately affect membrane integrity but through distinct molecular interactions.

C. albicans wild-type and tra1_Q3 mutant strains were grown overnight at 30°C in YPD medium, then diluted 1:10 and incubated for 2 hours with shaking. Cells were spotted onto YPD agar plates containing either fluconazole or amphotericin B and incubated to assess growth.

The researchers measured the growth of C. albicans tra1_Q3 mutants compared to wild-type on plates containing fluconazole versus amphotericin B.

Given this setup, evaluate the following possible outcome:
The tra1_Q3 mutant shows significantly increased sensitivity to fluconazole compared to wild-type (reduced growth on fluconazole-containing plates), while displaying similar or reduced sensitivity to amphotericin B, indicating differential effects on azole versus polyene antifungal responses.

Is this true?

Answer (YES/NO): NO